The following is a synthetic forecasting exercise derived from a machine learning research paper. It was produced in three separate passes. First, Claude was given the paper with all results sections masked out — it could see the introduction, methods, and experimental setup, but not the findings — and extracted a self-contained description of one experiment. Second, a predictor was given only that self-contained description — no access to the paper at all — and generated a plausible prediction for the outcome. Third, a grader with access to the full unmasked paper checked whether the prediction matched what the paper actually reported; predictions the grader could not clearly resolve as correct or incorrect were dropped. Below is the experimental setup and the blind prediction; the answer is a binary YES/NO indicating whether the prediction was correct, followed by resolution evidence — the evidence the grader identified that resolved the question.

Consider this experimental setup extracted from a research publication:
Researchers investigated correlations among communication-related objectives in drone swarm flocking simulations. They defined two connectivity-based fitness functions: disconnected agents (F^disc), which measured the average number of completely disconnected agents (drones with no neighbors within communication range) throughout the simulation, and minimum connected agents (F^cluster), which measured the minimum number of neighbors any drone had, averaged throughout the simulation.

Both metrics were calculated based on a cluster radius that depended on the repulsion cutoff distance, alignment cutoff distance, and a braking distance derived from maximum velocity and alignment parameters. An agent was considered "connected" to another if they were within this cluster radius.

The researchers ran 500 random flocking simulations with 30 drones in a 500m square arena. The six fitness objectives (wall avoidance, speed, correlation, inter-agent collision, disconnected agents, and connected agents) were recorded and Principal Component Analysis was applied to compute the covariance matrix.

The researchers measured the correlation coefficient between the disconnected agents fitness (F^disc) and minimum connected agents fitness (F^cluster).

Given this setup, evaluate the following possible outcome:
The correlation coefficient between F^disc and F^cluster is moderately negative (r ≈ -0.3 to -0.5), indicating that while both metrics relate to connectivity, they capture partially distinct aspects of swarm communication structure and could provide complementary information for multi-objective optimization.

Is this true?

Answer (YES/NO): NO